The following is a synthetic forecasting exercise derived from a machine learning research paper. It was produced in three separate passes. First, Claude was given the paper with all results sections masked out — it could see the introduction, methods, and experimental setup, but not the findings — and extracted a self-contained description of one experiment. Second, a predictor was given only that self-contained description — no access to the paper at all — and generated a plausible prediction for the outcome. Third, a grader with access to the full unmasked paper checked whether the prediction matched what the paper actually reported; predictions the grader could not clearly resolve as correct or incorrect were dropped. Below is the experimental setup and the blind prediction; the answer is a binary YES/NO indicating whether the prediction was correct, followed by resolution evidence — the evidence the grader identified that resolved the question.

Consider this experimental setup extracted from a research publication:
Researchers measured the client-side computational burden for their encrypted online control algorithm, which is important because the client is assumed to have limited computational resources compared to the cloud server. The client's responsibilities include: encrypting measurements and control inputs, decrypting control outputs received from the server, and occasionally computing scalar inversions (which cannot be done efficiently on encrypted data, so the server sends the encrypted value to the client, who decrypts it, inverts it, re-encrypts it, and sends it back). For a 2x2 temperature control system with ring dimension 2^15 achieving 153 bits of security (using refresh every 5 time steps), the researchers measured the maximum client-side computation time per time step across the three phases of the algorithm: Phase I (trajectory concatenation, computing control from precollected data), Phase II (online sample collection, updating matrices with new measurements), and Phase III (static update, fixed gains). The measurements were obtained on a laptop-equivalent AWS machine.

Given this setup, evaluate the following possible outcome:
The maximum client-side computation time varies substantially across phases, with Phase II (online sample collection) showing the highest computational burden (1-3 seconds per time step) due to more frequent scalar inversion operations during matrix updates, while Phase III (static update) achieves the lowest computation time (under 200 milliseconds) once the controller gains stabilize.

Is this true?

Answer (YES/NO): NO